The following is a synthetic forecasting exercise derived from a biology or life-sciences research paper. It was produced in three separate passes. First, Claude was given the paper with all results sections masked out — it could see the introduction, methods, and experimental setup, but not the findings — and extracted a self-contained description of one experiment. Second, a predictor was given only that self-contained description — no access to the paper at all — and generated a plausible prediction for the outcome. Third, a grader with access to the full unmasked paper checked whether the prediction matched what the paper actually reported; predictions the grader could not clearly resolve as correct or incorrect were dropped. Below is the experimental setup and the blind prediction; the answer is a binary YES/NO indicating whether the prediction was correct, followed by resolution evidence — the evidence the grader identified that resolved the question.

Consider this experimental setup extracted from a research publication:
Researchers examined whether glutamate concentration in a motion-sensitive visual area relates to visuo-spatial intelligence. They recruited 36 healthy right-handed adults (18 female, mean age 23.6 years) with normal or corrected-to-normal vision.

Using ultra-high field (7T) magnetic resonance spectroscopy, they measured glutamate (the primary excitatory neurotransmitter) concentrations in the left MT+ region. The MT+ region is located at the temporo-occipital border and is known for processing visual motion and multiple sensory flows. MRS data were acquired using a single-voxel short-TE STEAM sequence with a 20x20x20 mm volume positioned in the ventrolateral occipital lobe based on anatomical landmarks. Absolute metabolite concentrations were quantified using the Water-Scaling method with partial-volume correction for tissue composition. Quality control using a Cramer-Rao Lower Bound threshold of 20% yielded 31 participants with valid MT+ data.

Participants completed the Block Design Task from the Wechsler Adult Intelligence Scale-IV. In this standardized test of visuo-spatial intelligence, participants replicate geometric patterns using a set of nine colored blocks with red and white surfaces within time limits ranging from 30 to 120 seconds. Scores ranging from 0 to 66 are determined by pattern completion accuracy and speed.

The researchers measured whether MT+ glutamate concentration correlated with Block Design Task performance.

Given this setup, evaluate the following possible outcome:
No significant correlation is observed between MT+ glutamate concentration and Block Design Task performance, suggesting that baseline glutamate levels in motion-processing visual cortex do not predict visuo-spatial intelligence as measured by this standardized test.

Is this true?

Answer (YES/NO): YES